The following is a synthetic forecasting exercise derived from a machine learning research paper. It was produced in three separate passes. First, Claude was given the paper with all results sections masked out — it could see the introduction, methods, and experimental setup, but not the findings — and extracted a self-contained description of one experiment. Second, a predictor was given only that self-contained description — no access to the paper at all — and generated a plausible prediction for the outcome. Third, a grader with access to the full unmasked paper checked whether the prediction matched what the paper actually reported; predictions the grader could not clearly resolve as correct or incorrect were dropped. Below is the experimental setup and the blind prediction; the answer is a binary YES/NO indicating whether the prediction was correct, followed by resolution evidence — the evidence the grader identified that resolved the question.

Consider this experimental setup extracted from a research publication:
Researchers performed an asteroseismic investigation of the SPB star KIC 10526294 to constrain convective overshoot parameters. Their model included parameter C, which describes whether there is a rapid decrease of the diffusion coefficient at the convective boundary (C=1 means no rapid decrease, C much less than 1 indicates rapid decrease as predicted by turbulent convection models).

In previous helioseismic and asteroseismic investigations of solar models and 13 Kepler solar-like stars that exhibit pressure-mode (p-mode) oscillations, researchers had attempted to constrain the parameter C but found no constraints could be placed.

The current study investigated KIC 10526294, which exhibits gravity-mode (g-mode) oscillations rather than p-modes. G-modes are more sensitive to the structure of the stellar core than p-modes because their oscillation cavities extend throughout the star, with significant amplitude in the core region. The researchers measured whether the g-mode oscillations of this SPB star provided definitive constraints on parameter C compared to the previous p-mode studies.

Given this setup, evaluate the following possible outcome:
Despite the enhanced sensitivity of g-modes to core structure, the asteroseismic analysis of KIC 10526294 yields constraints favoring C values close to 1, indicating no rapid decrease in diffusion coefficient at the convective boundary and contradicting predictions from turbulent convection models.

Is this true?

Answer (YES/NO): NO